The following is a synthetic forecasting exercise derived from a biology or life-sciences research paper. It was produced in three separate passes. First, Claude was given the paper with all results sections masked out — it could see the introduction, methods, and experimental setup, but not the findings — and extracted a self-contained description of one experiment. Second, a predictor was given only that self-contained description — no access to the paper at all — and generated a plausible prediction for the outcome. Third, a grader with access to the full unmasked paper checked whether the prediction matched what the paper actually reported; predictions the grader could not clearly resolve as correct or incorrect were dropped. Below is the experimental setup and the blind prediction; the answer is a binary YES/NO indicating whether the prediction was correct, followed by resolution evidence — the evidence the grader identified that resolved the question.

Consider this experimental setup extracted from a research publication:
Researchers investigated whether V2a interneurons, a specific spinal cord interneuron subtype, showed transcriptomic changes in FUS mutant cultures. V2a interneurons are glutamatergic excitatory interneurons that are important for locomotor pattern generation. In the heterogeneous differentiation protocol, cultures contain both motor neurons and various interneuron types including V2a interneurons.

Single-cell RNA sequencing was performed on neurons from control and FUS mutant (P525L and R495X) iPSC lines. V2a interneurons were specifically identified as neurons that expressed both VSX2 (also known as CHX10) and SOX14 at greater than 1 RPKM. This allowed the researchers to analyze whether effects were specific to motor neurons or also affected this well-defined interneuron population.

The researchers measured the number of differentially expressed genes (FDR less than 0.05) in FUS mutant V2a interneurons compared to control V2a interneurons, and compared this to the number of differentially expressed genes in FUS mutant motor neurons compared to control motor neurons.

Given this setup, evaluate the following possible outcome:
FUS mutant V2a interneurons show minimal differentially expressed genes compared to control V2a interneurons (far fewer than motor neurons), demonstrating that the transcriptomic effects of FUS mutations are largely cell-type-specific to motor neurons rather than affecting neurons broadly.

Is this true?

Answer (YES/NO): YES